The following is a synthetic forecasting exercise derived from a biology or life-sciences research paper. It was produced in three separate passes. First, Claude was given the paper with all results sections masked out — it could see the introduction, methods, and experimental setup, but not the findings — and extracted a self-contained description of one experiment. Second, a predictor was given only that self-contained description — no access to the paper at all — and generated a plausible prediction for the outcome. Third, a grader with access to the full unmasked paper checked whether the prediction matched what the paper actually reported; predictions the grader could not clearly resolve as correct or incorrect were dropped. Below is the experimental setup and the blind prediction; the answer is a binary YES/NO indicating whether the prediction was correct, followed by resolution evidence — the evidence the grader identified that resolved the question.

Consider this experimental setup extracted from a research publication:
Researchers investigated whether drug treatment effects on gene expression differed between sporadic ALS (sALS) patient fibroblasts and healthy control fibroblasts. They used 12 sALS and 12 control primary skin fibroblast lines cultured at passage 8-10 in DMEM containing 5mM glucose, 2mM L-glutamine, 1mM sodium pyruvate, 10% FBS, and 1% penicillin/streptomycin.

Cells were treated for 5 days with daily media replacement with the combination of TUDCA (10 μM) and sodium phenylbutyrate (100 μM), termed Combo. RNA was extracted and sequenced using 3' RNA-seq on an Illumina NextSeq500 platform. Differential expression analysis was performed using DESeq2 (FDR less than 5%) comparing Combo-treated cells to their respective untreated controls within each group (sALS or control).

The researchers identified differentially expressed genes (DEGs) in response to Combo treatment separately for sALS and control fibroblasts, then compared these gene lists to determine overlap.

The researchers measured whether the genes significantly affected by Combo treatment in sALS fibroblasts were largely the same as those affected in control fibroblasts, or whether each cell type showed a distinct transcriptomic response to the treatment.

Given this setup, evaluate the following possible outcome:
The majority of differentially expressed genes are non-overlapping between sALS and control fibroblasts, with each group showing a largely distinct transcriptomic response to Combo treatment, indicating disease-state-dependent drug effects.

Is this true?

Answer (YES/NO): YES